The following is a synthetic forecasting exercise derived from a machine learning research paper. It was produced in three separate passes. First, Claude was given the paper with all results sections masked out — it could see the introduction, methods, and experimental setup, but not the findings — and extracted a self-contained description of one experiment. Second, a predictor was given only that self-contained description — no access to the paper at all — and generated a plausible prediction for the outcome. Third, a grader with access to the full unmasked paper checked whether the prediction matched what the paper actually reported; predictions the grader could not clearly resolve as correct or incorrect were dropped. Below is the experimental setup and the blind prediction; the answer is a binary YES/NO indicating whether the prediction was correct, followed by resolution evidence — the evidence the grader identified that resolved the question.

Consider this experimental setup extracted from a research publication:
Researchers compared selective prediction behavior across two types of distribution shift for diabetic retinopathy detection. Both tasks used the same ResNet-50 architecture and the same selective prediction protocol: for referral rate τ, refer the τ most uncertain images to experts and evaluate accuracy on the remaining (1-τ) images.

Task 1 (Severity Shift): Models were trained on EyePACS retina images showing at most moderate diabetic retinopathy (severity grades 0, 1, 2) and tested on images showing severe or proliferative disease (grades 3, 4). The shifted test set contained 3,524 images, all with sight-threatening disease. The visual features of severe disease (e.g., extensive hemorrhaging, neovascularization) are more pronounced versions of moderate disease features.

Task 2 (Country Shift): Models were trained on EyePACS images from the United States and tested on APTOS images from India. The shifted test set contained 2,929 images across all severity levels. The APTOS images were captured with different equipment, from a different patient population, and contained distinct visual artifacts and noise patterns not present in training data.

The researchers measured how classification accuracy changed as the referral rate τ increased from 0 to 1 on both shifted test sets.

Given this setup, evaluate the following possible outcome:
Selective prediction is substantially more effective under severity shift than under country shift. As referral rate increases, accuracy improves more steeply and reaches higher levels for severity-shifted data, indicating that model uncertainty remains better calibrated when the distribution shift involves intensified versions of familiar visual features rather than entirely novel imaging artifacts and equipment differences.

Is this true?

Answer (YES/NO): YES